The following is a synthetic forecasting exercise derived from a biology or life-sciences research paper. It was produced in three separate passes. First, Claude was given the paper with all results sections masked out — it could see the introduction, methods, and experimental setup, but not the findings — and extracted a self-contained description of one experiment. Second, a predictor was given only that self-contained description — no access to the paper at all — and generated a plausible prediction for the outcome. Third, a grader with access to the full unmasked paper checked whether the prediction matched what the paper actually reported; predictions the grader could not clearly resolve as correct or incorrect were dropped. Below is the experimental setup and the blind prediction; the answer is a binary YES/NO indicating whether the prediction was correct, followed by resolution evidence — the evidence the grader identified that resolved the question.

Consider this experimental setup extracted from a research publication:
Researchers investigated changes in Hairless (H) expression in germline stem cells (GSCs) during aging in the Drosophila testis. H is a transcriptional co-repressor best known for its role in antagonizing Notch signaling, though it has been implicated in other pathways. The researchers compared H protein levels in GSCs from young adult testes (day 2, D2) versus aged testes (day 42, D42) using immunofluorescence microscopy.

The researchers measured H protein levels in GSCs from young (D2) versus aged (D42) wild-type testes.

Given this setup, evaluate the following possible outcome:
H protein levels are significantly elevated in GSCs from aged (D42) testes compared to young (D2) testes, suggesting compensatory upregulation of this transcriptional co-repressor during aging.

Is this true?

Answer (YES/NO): YES